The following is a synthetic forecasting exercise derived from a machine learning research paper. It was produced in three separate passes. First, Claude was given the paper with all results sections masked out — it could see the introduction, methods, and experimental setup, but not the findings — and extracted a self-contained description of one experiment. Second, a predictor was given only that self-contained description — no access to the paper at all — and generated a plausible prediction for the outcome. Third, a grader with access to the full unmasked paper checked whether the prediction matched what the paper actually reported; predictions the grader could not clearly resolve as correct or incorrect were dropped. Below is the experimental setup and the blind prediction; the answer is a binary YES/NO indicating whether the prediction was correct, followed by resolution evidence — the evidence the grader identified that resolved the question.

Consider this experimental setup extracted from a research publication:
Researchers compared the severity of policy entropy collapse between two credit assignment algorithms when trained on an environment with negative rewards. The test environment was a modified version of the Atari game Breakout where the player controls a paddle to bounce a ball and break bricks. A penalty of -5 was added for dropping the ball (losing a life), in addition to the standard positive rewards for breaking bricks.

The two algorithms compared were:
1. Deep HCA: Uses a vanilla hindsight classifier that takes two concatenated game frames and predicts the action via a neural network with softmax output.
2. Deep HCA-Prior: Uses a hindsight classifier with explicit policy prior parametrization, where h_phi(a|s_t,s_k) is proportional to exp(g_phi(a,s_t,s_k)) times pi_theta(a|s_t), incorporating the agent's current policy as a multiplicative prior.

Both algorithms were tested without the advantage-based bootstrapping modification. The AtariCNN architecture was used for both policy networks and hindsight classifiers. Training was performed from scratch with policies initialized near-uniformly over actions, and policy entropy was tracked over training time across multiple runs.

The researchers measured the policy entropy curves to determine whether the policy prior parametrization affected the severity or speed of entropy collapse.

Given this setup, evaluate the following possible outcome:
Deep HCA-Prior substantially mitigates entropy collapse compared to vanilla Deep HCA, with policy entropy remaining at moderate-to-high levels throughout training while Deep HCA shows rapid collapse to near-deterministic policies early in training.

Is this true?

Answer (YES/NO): NO